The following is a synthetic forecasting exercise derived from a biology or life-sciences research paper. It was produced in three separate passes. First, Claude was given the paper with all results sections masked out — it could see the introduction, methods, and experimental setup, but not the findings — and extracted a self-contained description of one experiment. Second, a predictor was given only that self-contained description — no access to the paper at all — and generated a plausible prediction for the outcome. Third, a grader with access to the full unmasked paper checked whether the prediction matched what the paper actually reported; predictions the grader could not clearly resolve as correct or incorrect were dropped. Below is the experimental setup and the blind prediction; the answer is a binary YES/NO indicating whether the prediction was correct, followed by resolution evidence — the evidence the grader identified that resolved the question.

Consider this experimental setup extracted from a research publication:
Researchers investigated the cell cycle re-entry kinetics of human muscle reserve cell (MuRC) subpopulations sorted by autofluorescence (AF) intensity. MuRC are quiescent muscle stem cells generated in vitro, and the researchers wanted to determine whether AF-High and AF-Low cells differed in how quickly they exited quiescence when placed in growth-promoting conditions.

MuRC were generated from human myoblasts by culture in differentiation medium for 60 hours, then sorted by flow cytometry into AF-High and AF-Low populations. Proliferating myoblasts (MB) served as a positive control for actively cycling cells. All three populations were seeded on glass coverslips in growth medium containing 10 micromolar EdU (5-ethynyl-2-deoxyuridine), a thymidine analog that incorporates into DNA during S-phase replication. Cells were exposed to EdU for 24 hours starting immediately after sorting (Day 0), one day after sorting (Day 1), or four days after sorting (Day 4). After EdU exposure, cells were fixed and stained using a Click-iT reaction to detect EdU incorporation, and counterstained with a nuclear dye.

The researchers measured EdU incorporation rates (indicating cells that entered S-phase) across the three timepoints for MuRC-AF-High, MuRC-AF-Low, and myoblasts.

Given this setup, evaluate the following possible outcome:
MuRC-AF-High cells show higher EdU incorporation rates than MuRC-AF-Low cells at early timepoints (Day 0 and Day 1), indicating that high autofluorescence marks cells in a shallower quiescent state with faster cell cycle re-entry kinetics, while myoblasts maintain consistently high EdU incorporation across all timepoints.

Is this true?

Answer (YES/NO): NO